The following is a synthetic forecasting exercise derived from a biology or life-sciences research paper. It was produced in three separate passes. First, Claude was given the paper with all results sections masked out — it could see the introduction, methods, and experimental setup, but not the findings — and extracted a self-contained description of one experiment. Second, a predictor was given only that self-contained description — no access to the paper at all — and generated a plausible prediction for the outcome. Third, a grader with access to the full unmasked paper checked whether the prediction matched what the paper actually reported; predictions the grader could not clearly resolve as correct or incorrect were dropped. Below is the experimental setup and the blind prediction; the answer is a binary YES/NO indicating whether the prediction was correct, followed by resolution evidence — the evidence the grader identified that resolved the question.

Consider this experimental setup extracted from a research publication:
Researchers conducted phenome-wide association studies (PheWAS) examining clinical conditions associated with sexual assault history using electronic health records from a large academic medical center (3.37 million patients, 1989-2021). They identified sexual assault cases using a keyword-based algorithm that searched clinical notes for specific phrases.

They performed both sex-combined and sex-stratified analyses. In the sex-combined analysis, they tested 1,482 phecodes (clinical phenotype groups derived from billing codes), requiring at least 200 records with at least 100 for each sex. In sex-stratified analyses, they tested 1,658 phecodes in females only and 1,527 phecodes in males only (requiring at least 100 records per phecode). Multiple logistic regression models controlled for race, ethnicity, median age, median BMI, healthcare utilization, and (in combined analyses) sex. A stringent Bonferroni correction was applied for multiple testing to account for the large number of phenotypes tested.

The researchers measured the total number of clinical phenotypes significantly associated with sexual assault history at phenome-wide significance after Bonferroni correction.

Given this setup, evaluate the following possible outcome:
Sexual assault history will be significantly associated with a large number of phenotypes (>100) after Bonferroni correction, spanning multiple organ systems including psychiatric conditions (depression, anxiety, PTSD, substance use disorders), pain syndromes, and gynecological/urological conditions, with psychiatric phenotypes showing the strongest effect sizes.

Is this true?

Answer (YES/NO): YES